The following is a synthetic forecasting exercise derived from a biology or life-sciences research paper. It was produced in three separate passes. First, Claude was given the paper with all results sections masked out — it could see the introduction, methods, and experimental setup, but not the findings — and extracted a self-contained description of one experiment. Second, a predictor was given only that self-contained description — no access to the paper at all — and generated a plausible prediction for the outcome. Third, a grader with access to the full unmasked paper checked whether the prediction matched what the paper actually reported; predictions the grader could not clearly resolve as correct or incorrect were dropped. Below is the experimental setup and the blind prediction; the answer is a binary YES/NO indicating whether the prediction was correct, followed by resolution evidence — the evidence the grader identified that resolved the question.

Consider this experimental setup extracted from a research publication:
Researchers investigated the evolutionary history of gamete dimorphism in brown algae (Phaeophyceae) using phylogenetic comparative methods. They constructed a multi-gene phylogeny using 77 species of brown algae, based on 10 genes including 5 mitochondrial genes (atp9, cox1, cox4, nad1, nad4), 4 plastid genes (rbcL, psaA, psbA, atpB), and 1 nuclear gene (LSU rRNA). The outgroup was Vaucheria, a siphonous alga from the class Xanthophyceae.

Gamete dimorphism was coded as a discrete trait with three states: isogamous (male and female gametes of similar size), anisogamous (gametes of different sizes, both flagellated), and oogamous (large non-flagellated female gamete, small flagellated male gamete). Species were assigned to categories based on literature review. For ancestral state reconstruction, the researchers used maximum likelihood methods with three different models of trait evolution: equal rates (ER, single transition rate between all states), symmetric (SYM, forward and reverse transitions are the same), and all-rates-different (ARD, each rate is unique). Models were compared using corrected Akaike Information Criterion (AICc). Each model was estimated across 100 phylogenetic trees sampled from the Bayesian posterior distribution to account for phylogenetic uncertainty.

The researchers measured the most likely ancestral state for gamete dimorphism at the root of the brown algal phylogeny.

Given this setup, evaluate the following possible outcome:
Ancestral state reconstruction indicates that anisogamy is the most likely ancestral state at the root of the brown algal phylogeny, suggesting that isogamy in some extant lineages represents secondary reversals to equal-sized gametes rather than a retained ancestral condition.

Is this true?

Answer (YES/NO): NO